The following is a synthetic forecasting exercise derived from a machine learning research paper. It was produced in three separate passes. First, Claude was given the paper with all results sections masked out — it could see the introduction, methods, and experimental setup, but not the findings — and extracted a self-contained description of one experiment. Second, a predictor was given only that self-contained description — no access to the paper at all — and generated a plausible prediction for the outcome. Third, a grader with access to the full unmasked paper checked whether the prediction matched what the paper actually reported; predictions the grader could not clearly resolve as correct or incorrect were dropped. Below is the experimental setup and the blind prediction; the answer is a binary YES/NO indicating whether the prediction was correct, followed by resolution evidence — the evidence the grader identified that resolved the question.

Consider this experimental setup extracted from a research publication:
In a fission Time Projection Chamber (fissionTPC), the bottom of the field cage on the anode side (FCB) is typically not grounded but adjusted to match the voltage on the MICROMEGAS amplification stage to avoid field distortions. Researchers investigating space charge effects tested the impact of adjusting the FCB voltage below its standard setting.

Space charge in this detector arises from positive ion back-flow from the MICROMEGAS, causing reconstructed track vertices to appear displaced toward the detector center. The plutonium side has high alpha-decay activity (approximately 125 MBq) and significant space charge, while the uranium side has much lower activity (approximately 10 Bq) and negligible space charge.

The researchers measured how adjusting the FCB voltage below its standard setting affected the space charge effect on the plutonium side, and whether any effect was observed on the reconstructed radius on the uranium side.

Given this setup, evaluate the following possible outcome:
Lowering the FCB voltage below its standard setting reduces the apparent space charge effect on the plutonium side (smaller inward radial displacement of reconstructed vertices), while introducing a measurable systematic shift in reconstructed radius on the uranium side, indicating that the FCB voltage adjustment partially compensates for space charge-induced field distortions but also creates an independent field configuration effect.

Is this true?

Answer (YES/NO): YES